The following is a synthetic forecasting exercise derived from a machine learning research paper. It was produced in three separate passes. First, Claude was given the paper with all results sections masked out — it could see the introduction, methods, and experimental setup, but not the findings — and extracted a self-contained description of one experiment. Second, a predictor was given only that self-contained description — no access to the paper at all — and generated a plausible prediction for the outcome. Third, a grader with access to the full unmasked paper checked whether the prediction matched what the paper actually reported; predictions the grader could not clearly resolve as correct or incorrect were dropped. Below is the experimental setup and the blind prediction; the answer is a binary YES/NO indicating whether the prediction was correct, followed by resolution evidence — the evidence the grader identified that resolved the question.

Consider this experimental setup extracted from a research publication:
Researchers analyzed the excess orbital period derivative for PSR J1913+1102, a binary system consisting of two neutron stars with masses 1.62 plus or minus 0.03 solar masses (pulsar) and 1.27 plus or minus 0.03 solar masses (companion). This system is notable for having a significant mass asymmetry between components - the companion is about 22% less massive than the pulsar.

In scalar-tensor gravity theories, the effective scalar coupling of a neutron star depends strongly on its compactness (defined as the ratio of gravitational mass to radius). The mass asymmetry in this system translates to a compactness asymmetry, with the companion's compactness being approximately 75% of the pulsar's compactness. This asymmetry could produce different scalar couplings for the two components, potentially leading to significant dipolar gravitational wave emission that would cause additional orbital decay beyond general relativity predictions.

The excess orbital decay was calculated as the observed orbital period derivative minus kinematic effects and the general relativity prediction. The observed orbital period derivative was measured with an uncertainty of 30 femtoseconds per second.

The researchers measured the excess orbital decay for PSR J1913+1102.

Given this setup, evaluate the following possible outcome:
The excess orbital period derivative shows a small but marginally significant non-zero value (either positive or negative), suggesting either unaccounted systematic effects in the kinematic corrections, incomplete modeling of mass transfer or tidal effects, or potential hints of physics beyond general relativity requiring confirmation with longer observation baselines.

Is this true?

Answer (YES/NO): NO